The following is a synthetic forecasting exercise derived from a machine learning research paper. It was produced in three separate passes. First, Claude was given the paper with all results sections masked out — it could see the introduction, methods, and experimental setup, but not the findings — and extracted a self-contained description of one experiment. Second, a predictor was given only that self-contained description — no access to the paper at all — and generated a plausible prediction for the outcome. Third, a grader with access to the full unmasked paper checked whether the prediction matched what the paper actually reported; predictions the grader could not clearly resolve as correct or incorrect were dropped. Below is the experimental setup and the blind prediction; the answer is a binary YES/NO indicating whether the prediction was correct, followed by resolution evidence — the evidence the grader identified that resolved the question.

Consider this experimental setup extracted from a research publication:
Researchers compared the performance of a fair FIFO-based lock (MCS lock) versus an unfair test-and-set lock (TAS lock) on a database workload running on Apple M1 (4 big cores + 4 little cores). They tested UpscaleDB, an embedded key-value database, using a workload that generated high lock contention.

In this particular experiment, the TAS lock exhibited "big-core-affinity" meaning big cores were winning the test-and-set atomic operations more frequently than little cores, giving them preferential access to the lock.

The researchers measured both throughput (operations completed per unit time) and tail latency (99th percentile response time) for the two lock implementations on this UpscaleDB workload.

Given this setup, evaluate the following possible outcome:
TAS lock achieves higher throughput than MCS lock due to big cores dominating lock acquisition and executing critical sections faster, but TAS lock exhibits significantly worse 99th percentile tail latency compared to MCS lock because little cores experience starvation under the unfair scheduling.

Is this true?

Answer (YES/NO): YES